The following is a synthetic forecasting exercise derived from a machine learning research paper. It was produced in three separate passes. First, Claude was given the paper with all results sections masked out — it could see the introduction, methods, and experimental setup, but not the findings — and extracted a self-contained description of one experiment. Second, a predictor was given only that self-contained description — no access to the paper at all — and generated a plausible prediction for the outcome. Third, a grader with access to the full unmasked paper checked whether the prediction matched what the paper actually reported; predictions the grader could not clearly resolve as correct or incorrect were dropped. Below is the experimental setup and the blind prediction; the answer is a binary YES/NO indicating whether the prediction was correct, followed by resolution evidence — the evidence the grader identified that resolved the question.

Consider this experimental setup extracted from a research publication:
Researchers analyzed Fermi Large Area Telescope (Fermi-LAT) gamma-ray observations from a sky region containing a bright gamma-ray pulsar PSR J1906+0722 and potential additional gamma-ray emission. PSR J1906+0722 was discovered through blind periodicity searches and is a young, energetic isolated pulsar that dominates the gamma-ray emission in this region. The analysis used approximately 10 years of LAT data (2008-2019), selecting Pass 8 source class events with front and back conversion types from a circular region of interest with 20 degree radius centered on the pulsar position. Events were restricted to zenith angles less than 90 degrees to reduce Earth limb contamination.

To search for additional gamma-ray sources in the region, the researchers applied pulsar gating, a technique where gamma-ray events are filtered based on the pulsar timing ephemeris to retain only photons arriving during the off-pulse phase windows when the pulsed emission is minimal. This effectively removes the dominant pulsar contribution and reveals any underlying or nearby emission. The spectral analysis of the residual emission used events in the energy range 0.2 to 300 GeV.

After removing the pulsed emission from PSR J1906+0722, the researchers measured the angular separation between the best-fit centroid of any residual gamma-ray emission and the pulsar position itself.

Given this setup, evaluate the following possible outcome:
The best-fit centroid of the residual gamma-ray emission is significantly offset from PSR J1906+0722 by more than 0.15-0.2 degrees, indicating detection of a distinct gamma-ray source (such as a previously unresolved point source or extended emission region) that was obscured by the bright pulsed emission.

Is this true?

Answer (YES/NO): YES